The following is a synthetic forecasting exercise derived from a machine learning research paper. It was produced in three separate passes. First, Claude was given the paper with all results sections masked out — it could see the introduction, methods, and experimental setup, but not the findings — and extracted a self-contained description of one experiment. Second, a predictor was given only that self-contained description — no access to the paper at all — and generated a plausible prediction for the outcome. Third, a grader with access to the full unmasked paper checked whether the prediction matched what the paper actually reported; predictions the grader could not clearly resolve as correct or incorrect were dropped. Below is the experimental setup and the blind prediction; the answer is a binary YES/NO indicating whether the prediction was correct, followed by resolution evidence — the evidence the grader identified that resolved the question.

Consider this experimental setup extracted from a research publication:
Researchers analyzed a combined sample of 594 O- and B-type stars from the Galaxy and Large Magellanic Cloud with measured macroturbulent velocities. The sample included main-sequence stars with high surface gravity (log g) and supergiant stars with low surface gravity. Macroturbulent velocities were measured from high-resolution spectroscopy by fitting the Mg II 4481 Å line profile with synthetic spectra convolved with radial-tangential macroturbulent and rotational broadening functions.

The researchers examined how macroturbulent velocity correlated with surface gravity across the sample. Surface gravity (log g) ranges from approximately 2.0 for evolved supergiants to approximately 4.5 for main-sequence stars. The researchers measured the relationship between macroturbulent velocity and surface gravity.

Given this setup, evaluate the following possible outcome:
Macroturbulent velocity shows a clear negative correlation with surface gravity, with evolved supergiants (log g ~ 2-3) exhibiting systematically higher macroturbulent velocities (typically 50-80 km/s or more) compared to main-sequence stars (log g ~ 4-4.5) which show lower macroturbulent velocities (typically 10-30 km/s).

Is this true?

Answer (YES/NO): YES